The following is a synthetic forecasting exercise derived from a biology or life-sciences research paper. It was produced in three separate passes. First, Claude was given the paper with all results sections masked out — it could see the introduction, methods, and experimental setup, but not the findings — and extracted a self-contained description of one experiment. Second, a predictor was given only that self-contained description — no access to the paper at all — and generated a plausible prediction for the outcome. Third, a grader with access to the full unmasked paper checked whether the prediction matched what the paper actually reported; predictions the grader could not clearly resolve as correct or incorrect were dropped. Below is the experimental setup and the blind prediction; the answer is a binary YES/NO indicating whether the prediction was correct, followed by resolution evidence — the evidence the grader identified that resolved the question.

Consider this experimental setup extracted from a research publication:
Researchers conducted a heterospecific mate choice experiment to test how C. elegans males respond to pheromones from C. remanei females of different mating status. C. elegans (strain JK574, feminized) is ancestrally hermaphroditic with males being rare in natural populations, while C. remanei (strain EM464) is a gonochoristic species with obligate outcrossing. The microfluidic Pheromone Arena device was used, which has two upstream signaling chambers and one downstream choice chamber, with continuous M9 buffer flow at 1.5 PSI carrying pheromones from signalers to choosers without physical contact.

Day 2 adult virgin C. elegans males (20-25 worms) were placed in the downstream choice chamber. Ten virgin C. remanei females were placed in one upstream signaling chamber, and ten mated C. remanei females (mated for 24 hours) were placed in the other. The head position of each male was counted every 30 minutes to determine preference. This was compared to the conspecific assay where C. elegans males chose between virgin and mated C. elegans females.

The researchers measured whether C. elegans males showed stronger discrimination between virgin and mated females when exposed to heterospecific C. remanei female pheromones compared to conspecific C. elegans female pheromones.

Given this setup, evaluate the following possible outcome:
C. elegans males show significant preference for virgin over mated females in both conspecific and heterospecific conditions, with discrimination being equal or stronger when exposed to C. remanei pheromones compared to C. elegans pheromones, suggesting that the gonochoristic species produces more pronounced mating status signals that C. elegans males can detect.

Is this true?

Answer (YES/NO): YES